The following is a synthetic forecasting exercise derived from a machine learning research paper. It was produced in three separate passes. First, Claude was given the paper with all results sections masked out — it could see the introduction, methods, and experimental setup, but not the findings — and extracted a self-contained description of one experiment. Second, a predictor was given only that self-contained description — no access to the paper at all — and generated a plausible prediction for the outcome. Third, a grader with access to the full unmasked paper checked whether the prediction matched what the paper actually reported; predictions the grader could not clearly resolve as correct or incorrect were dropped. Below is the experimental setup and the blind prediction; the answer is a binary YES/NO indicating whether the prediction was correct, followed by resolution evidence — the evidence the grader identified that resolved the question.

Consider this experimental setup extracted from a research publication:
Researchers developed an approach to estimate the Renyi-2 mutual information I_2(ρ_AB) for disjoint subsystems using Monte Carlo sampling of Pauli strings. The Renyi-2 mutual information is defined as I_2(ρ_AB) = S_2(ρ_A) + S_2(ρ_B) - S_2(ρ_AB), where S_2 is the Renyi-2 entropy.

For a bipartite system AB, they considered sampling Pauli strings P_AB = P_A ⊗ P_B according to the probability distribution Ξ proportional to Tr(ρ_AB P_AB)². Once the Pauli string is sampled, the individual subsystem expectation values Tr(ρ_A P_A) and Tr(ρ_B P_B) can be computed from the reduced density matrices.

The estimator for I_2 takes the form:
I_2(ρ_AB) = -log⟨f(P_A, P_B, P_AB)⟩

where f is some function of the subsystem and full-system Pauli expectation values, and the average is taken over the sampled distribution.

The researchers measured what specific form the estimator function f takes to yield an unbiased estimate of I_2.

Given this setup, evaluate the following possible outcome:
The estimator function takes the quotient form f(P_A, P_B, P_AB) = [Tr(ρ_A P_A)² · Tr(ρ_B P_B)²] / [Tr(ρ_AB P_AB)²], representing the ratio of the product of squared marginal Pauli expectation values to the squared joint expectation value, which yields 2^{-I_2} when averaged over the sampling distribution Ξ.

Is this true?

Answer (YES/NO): YES